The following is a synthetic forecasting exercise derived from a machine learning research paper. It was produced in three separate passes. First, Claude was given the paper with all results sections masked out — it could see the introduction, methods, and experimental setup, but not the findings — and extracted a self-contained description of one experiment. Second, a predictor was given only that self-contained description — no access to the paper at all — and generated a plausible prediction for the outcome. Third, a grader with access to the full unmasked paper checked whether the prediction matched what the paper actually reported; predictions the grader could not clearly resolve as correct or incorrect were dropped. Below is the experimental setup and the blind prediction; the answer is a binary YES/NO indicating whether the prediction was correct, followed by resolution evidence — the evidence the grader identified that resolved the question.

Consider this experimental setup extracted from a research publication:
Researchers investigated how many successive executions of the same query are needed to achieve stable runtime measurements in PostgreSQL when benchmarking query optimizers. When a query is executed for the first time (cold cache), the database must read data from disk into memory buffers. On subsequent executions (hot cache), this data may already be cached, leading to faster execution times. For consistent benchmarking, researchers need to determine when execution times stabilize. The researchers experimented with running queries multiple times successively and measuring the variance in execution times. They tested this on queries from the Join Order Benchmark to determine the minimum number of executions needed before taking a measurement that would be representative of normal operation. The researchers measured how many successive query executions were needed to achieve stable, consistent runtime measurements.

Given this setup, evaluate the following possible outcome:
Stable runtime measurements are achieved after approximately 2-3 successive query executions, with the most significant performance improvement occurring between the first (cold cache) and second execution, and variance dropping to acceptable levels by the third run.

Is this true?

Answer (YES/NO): YES